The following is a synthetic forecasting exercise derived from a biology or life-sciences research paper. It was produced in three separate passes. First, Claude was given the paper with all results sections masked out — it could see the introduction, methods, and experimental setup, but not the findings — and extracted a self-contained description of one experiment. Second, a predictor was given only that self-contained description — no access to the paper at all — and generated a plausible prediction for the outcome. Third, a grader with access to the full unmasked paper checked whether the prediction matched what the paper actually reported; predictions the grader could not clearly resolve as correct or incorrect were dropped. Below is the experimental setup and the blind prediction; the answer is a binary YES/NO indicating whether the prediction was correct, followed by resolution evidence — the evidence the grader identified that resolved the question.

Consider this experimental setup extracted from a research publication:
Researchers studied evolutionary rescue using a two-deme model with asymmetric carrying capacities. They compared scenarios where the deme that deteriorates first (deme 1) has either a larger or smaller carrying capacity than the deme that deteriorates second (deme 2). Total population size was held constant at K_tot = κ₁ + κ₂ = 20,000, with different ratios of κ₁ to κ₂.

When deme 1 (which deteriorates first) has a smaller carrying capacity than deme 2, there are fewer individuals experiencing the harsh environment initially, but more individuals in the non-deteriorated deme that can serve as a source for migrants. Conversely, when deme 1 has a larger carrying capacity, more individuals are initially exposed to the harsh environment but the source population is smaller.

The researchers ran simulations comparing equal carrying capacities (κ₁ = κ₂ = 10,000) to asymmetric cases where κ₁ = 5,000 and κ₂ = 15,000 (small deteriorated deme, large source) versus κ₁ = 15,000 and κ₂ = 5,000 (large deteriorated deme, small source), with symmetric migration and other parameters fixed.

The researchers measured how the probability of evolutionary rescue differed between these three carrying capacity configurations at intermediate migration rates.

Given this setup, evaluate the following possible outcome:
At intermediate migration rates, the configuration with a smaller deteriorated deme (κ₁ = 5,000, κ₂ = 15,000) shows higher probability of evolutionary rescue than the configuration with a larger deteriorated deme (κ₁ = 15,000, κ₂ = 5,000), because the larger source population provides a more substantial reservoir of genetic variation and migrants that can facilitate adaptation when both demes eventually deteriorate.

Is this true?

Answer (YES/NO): YES